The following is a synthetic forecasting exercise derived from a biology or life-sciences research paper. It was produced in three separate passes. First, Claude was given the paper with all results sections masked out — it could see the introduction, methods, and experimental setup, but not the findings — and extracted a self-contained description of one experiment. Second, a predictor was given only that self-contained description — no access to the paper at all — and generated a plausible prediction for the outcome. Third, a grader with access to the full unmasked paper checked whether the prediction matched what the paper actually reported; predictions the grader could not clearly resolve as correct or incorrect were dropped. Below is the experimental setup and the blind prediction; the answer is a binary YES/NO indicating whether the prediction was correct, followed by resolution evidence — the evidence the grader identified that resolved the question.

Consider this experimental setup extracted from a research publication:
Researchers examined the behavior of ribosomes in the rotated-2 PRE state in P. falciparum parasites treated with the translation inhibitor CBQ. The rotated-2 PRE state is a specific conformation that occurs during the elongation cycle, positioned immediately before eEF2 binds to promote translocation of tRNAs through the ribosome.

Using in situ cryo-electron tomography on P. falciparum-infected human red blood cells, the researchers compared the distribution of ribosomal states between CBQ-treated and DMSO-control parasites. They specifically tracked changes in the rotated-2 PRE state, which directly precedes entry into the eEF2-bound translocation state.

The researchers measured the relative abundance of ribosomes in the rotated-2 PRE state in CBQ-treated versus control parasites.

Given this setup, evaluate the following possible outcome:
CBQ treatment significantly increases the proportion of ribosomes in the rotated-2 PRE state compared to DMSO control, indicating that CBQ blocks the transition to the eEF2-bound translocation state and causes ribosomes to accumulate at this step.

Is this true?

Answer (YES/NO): YES